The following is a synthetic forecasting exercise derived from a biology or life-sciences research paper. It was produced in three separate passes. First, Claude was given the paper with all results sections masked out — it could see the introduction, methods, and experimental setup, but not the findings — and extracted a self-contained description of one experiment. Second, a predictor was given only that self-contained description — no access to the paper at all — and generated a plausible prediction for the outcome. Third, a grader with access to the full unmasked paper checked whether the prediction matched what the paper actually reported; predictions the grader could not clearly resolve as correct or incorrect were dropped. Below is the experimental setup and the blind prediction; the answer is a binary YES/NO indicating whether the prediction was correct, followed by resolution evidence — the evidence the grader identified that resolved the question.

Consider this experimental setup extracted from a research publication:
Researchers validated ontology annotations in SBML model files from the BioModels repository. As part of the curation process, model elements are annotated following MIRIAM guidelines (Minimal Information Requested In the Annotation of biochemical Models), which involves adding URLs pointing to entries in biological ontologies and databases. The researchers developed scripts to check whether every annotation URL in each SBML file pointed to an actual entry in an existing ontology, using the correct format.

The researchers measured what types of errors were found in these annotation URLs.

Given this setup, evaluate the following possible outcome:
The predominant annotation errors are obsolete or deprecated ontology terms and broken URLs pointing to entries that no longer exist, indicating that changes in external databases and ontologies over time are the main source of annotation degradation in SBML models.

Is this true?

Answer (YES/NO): NO